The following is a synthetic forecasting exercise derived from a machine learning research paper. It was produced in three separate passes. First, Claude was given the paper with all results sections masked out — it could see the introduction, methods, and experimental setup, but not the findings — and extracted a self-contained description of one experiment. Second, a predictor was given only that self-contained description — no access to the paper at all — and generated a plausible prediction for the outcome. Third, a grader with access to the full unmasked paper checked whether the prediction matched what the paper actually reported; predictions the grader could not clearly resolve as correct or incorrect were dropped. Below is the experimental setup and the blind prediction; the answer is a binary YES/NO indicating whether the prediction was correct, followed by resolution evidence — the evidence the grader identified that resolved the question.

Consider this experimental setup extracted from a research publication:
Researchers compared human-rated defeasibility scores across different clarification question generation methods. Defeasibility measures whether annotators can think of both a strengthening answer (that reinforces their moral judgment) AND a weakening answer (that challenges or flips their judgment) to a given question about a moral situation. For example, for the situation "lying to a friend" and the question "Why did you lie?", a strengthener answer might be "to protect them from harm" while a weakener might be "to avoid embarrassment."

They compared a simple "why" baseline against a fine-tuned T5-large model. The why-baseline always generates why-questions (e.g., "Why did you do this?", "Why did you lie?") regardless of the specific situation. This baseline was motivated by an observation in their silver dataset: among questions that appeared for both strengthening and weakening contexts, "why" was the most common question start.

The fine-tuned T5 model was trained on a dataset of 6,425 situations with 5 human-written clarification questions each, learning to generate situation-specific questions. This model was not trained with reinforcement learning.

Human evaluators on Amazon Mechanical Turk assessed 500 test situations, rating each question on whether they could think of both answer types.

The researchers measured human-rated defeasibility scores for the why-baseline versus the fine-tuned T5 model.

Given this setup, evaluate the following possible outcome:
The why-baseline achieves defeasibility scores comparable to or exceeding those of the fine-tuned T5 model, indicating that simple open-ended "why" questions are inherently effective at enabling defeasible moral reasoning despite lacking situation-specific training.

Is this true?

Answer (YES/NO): YES